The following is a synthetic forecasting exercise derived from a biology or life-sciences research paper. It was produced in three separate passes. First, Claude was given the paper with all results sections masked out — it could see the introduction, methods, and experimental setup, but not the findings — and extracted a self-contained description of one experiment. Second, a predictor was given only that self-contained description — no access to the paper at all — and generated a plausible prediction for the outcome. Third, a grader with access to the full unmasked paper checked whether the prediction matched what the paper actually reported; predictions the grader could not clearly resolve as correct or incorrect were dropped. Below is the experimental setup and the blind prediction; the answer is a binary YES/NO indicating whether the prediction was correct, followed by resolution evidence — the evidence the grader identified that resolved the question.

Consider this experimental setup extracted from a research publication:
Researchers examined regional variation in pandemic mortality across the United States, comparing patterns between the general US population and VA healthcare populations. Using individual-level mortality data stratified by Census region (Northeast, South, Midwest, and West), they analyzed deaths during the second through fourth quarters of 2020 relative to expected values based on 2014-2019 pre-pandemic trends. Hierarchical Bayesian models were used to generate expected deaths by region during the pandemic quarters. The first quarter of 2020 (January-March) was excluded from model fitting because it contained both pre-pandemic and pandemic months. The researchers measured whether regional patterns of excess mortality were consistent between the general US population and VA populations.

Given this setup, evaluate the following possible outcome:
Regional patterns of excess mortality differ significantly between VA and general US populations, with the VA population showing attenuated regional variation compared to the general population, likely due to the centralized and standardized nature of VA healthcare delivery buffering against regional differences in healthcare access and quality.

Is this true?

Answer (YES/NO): NO